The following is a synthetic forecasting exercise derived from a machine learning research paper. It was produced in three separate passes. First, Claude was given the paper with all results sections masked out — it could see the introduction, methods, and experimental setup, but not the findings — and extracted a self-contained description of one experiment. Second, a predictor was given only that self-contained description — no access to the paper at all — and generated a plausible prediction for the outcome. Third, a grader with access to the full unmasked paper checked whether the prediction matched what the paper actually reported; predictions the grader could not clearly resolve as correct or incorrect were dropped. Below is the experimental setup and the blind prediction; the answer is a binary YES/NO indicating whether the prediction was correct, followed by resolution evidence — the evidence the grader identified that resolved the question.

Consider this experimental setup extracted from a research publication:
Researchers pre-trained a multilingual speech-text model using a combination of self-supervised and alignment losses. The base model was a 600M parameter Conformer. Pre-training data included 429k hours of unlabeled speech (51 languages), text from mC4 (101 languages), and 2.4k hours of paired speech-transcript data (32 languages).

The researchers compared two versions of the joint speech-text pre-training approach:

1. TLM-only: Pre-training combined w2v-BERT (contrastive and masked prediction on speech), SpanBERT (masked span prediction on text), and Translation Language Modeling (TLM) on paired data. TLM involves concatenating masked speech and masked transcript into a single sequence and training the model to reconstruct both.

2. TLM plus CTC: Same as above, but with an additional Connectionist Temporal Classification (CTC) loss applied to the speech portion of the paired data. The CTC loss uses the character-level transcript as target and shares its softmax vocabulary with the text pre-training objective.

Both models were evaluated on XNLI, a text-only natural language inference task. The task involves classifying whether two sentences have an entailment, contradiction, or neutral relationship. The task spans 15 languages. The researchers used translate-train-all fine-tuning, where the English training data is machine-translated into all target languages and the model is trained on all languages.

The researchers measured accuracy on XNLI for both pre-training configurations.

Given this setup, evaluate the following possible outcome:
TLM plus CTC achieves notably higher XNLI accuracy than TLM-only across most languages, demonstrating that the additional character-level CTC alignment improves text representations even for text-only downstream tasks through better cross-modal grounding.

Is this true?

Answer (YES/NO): NO